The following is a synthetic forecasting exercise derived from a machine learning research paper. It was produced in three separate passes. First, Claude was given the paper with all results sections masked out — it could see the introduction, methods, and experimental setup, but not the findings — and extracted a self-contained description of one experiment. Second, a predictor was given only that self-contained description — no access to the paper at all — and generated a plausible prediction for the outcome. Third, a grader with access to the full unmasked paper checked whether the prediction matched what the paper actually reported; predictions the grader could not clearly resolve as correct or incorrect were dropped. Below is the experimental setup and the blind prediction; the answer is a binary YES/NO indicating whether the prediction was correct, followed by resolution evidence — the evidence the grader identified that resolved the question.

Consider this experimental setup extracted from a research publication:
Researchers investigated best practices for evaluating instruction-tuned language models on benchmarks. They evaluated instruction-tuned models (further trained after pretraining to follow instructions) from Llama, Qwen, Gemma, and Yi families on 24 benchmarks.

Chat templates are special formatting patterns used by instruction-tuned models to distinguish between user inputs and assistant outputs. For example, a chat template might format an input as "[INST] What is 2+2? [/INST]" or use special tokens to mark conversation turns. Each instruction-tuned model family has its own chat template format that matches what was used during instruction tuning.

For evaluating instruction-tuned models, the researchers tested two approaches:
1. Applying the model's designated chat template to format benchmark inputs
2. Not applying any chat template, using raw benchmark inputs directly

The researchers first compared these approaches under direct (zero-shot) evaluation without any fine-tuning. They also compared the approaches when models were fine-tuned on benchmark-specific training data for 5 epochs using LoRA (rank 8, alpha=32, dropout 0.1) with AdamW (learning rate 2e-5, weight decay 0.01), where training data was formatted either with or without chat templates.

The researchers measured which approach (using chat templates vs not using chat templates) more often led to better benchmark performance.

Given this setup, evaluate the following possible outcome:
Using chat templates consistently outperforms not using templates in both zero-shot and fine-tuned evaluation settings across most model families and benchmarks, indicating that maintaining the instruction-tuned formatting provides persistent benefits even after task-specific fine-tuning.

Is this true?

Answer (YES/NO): NO